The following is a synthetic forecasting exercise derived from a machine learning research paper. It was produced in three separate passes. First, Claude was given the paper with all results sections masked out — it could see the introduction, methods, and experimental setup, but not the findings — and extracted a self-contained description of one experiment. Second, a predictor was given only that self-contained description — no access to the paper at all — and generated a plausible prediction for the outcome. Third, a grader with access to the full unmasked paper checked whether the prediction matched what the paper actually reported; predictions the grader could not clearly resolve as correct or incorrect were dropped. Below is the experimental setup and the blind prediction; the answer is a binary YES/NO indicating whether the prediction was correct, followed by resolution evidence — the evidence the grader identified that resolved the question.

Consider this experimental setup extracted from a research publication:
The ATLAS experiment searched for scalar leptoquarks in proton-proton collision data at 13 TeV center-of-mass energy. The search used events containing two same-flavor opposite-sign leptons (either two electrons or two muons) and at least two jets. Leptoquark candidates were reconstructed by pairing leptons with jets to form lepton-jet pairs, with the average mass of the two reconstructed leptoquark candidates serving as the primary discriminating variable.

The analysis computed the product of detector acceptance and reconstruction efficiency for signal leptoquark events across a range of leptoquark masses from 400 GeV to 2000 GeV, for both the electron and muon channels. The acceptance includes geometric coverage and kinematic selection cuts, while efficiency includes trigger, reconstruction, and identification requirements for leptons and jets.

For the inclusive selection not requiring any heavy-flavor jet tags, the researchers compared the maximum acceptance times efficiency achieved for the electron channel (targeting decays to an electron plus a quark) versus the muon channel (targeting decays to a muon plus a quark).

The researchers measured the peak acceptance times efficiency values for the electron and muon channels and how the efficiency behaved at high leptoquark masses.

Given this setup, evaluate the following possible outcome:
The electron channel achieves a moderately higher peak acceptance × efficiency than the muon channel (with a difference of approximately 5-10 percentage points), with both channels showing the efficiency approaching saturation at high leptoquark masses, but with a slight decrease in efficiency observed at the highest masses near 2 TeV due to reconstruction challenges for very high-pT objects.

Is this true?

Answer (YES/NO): NO